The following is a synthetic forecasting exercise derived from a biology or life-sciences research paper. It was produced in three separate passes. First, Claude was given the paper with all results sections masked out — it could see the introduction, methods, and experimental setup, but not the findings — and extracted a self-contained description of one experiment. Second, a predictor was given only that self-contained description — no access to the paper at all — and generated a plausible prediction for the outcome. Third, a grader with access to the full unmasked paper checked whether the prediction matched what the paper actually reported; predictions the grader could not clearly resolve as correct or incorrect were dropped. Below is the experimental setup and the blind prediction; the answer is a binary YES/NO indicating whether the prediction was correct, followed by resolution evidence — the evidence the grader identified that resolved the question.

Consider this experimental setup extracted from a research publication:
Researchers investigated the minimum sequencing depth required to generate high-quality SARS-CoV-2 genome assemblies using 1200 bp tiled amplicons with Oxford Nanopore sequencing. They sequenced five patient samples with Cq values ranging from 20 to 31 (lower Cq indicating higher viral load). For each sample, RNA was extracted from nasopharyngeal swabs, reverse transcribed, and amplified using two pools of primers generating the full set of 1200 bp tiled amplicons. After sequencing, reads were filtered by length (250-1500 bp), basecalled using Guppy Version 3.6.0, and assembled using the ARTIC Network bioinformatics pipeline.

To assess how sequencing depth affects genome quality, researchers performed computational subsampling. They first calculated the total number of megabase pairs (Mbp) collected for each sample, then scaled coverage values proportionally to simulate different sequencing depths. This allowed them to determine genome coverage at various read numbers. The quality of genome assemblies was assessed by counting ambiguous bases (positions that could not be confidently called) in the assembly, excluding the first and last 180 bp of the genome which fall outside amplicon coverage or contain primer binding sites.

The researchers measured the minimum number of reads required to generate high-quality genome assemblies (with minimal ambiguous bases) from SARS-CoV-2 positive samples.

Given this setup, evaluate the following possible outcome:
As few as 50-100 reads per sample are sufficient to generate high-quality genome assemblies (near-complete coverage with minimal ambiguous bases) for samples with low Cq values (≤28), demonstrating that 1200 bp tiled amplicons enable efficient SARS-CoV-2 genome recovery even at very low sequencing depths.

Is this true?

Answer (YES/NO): NO